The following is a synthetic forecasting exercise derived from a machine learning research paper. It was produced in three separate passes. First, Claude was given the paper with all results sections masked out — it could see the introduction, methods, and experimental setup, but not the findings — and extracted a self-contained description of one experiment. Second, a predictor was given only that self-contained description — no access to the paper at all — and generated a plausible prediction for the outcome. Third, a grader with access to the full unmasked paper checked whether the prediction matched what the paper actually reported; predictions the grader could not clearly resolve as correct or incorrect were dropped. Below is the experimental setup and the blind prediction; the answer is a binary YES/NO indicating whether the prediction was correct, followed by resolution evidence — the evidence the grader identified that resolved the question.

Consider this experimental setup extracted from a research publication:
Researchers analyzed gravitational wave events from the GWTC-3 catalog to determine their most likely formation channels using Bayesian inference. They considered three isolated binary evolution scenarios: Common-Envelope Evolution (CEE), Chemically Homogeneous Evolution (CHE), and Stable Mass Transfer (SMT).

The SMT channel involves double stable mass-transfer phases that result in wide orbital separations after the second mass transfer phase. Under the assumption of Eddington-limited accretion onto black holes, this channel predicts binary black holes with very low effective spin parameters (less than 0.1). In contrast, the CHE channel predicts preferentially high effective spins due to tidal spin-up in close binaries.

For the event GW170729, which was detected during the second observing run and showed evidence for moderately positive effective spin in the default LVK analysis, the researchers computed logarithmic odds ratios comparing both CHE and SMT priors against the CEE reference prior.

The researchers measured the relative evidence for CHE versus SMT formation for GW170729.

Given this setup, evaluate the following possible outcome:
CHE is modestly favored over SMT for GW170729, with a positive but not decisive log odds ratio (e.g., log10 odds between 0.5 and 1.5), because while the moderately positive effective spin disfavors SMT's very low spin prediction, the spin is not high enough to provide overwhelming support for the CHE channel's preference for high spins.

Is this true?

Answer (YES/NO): YES